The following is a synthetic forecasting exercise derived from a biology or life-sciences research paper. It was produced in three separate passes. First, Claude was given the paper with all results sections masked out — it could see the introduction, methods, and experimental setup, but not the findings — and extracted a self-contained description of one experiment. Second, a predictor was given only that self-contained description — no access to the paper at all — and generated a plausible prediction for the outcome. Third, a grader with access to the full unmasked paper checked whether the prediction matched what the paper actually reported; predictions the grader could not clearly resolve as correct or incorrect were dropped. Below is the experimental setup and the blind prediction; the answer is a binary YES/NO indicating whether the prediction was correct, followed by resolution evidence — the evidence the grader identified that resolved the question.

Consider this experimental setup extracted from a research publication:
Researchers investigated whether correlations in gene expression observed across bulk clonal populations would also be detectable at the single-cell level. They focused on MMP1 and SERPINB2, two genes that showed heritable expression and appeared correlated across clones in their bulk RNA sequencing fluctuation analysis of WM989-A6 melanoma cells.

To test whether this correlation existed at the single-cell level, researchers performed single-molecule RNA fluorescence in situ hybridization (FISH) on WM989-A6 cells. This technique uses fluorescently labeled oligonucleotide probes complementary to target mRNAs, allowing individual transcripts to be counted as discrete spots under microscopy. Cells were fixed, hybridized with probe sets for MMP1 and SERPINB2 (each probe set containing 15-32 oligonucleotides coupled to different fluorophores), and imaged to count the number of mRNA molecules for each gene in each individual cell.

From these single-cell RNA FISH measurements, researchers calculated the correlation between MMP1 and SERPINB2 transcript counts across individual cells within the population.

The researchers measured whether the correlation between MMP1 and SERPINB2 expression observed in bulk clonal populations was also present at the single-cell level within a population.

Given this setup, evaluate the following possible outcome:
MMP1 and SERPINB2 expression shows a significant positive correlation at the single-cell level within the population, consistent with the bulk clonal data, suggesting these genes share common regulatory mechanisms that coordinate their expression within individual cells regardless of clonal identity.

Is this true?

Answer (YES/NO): YES